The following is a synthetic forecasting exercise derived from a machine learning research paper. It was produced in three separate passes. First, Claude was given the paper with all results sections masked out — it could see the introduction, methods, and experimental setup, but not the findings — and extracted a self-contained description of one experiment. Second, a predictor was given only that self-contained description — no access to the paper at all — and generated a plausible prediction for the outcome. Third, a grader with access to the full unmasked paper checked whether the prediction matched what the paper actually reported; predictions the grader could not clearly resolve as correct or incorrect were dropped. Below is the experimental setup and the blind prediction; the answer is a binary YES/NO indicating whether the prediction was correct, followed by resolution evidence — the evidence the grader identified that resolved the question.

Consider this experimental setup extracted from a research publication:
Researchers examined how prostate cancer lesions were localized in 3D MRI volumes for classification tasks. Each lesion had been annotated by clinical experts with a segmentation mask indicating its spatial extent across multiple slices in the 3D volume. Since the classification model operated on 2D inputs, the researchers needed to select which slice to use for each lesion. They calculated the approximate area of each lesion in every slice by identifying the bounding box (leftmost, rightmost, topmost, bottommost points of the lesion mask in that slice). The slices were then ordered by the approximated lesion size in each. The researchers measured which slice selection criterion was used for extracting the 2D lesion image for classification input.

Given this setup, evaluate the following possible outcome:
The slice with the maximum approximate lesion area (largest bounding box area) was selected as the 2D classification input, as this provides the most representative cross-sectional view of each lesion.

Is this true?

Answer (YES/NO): YES